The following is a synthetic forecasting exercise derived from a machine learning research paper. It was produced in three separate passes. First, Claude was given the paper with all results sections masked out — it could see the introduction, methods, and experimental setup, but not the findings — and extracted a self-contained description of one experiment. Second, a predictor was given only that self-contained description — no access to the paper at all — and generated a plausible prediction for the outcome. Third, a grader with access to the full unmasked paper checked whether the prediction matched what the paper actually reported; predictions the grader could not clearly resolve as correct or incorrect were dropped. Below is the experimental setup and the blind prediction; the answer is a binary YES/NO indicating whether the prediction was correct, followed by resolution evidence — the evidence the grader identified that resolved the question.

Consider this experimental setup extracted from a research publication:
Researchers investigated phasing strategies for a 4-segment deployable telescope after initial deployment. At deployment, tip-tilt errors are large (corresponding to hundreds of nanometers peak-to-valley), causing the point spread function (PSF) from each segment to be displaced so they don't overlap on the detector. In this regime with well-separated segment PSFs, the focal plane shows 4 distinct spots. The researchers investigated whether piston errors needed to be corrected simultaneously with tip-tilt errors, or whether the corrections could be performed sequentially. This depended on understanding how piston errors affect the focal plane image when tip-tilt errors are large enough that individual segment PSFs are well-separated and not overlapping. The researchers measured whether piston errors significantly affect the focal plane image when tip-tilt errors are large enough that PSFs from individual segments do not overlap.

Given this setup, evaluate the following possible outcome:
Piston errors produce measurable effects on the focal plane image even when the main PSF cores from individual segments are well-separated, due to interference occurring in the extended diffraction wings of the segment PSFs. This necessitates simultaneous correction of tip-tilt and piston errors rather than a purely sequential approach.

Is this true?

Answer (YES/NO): NO